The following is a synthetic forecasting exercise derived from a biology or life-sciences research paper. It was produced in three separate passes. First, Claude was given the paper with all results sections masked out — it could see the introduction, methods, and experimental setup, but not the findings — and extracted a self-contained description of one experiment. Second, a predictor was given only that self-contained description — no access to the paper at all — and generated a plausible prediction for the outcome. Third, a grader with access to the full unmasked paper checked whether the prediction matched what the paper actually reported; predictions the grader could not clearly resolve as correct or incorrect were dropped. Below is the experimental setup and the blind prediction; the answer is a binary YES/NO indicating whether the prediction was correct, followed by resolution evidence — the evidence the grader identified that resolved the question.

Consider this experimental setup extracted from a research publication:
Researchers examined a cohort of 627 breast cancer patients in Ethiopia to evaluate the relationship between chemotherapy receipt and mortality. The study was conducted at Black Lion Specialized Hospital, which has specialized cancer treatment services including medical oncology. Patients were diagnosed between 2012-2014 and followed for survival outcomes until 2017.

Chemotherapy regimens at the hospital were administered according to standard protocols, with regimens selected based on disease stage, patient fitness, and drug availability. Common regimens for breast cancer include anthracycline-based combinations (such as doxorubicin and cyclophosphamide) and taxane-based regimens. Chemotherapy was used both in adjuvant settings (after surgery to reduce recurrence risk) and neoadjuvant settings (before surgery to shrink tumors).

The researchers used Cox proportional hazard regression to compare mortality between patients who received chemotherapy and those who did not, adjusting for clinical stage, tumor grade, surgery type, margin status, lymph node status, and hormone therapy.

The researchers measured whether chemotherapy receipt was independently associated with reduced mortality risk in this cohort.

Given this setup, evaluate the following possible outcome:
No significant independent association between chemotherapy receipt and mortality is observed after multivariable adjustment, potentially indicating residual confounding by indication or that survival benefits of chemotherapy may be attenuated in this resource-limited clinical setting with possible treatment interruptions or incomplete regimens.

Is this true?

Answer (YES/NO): NO